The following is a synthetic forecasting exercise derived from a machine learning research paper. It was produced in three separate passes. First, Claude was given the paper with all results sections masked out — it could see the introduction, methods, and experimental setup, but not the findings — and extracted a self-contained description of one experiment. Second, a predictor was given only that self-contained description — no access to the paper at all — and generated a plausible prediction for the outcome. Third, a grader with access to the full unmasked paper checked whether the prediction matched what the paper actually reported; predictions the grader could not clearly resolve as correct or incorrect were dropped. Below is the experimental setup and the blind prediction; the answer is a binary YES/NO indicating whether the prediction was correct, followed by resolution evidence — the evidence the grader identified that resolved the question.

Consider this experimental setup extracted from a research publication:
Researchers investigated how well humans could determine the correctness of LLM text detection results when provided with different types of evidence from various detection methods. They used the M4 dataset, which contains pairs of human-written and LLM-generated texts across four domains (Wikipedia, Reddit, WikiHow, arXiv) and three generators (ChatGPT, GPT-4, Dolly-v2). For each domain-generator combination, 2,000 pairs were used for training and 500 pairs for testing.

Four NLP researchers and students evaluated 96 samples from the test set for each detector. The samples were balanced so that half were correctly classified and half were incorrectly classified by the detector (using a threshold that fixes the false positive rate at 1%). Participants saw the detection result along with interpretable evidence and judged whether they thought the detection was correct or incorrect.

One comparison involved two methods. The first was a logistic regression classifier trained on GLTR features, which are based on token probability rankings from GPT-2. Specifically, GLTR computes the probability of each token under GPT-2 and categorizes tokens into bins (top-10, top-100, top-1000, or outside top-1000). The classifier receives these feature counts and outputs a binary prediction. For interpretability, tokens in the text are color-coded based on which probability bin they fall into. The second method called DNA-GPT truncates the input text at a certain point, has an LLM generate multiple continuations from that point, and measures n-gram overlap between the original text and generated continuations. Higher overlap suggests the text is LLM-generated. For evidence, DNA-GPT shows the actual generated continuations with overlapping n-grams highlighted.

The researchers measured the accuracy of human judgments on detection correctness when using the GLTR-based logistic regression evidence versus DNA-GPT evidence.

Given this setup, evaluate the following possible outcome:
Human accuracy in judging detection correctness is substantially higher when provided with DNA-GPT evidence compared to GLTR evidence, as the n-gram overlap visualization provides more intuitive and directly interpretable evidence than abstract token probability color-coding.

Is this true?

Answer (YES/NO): NO